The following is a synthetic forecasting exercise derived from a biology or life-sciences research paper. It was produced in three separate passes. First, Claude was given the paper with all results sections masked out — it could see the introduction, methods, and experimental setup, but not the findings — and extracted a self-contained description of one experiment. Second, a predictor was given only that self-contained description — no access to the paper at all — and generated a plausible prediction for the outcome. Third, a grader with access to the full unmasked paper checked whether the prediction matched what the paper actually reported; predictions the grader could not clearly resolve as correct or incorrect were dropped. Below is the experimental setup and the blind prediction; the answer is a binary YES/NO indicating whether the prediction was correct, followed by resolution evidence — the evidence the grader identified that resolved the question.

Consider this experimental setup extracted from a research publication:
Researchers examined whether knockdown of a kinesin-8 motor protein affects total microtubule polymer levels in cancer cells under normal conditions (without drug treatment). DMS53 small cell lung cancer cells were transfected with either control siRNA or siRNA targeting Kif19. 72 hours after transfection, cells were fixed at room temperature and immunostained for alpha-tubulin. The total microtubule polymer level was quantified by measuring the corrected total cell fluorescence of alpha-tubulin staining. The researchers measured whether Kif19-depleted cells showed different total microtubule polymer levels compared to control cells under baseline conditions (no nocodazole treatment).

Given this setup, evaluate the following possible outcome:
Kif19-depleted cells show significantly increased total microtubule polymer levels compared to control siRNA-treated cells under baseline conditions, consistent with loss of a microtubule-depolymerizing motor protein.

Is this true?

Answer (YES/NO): NO